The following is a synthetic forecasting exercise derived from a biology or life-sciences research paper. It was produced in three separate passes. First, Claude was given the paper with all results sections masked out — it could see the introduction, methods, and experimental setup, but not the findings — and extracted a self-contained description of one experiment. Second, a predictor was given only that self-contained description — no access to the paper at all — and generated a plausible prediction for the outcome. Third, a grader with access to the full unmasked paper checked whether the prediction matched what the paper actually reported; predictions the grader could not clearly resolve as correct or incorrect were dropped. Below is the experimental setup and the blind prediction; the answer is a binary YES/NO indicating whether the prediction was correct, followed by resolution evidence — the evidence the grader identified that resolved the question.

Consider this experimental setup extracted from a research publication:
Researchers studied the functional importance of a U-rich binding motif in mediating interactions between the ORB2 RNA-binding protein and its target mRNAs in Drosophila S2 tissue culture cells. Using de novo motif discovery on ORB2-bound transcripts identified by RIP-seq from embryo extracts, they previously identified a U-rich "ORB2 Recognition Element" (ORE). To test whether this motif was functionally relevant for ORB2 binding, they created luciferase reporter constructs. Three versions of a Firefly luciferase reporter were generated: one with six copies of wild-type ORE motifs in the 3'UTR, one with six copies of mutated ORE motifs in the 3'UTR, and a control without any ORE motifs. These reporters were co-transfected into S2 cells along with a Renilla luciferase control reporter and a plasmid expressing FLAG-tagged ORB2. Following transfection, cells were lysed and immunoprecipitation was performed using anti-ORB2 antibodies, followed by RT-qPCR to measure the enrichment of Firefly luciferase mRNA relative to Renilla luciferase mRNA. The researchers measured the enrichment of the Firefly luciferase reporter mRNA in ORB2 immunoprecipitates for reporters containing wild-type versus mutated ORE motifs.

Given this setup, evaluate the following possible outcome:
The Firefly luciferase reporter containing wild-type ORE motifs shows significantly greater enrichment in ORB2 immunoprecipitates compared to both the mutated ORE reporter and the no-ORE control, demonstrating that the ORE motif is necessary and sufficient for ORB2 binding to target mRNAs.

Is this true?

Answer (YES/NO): YES